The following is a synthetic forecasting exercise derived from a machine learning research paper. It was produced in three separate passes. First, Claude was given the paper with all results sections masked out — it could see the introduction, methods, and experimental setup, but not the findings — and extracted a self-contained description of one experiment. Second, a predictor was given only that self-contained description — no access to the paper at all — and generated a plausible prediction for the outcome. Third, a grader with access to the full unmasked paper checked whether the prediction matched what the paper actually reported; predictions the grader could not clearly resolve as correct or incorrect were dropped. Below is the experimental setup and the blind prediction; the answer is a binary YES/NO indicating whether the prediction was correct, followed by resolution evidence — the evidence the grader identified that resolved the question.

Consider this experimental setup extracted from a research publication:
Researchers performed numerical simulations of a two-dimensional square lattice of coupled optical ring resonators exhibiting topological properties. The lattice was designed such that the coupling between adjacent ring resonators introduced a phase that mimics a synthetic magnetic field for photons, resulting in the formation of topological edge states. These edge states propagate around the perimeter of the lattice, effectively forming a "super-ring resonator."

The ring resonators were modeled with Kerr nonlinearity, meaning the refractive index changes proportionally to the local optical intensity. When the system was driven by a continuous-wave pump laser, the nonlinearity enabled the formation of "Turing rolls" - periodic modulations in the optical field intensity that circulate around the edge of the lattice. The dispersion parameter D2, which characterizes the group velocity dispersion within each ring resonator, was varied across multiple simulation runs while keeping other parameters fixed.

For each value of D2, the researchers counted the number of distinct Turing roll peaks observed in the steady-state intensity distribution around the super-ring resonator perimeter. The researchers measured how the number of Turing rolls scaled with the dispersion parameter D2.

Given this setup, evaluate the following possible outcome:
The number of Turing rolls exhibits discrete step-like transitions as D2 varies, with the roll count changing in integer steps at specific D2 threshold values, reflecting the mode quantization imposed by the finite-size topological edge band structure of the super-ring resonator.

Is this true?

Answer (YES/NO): NO